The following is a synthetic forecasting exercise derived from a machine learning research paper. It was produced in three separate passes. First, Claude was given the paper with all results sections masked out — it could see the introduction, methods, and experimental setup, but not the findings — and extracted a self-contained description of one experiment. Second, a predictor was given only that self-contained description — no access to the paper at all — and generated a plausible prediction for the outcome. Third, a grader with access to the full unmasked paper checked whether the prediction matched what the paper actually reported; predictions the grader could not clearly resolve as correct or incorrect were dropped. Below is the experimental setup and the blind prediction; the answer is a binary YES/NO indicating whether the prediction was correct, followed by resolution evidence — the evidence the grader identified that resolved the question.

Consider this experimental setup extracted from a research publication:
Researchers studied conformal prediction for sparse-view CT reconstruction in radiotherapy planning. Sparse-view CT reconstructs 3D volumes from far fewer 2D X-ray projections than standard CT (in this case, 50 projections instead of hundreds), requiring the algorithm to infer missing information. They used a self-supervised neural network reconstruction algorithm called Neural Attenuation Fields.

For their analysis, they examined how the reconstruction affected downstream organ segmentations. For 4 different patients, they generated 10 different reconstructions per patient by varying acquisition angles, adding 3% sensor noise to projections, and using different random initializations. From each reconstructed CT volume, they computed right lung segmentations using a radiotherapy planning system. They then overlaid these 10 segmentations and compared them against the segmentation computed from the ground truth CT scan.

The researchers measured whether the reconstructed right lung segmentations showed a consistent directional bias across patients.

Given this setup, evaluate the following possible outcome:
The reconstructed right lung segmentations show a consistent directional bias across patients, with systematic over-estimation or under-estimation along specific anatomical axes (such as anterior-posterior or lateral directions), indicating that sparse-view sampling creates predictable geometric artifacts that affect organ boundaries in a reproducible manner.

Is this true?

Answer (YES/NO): NO